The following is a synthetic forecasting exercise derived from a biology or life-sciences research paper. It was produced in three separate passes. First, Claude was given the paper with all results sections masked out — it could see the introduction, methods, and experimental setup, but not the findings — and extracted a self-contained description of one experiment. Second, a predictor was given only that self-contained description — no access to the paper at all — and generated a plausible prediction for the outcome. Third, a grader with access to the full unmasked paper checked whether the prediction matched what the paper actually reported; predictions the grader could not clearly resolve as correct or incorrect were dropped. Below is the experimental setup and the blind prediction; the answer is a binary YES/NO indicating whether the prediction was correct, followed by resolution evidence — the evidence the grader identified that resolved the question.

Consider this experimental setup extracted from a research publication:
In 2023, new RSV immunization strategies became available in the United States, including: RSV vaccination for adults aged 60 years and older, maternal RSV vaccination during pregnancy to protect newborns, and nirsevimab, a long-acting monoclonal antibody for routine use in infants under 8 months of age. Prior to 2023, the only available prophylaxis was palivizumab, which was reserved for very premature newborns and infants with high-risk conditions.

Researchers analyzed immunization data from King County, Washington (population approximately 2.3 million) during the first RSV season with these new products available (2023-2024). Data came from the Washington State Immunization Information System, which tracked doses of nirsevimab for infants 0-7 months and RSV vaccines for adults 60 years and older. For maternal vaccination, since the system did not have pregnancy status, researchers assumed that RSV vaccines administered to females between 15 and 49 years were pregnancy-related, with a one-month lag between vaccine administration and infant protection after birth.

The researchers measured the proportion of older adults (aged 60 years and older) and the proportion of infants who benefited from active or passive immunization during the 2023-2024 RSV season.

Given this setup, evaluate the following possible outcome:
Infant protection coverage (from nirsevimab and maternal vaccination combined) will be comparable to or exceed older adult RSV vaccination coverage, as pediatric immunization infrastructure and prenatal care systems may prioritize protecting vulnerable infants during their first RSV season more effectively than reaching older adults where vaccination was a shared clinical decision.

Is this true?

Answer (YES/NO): YES